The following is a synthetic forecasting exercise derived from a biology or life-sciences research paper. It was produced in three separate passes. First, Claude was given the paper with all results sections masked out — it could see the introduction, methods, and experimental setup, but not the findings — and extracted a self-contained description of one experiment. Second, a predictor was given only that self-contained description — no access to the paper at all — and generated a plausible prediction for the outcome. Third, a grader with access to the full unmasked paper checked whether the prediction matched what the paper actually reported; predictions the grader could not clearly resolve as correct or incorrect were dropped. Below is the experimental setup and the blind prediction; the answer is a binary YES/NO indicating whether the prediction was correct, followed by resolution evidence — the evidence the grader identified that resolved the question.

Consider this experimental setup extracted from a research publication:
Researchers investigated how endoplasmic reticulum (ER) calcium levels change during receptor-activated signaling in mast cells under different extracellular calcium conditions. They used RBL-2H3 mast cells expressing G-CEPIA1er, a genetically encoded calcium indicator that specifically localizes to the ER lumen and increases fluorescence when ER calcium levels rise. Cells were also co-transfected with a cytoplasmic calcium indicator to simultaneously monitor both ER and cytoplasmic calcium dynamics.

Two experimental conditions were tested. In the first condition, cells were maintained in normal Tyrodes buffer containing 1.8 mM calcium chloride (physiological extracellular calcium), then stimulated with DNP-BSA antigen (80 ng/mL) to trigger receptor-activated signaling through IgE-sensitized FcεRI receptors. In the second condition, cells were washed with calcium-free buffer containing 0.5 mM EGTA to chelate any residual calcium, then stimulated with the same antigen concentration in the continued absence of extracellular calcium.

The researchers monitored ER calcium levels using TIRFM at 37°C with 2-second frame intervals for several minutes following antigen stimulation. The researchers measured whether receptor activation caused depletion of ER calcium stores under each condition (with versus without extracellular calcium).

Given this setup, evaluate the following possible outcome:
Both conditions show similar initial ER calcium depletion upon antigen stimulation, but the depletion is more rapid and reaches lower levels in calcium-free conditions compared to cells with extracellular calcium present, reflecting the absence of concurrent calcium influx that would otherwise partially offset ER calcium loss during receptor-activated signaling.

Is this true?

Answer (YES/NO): NO